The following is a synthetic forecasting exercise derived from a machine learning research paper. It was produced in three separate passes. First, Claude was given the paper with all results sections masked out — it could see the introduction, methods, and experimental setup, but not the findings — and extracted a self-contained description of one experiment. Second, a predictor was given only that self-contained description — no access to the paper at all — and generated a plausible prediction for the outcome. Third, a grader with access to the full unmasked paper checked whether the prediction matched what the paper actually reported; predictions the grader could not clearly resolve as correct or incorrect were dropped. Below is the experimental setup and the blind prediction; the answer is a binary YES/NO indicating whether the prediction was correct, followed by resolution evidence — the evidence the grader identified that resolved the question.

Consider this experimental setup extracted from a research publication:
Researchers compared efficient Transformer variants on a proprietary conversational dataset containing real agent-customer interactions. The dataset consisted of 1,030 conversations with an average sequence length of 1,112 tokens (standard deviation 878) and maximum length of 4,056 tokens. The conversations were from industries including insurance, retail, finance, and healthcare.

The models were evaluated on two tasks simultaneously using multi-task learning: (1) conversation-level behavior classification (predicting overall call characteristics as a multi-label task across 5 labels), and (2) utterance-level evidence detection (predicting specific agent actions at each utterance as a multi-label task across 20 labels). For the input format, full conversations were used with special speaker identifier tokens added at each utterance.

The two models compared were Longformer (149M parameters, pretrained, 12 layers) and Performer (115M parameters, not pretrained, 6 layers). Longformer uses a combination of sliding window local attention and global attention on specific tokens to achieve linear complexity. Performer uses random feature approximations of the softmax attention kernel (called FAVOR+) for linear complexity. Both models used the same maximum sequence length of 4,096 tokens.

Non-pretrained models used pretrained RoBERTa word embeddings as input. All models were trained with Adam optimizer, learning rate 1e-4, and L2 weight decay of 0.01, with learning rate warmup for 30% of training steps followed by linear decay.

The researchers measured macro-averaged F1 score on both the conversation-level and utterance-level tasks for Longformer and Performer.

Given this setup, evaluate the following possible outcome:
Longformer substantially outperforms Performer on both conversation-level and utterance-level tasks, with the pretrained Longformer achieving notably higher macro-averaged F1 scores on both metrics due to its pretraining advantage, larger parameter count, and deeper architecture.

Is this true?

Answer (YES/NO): NO